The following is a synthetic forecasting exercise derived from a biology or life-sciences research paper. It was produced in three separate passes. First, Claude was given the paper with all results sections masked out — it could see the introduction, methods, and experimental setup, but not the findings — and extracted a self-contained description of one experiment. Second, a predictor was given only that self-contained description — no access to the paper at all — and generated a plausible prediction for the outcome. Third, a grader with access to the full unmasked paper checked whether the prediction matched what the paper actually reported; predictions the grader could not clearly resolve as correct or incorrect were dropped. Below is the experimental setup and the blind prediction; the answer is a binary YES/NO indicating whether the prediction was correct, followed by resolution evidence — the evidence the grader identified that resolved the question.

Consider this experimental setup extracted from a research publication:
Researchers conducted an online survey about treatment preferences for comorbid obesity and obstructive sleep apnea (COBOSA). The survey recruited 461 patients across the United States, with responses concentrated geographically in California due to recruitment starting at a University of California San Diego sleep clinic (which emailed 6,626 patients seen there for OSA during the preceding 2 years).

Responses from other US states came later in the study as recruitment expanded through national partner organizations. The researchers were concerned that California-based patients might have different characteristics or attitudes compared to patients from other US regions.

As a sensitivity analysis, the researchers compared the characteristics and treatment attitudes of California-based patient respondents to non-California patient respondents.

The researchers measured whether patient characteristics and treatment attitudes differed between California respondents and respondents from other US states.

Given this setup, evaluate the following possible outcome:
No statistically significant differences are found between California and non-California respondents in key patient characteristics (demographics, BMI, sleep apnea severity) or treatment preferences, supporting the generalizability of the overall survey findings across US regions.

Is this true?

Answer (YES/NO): YES